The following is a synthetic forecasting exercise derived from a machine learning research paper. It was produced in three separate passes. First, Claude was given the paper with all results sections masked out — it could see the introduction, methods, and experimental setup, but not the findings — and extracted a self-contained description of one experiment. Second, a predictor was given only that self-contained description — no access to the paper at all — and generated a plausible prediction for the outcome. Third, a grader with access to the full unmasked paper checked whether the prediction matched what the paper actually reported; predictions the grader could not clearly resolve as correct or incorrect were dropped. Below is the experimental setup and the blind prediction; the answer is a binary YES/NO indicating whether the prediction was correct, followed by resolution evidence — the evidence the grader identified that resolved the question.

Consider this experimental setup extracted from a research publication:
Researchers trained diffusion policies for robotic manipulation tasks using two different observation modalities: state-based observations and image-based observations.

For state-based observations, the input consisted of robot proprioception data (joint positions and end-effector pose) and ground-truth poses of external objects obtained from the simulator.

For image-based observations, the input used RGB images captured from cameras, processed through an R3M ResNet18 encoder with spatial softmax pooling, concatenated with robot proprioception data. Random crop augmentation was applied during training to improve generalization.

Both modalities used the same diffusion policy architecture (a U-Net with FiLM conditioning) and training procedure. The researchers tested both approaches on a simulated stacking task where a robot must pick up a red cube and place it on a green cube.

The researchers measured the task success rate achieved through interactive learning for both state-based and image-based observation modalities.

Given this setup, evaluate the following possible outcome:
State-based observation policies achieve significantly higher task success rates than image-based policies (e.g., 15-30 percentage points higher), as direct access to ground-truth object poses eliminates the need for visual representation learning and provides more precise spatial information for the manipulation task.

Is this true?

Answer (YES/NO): NO